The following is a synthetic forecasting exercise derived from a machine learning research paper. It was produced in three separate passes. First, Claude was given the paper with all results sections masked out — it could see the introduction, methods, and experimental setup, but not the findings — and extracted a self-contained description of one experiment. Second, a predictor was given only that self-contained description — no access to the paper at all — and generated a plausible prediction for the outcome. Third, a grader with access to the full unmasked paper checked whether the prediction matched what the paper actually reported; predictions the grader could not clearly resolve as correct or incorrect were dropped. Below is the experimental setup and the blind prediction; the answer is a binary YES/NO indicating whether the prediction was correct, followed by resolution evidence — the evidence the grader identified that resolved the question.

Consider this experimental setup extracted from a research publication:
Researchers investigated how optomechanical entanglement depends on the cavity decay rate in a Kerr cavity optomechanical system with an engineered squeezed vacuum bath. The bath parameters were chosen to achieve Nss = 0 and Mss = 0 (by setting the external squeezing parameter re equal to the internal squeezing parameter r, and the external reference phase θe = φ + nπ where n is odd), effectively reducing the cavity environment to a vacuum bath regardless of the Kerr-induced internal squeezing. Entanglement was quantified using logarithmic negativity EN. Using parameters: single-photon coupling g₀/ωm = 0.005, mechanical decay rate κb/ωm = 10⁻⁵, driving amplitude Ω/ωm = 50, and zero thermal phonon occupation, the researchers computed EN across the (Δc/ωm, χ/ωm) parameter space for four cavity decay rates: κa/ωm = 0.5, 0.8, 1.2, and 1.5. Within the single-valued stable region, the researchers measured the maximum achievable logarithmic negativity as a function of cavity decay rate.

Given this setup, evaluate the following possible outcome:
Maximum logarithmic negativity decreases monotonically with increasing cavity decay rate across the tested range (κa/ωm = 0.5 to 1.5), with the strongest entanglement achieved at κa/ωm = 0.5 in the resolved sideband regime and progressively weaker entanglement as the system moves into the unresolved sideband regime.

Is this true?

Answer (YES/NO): YES